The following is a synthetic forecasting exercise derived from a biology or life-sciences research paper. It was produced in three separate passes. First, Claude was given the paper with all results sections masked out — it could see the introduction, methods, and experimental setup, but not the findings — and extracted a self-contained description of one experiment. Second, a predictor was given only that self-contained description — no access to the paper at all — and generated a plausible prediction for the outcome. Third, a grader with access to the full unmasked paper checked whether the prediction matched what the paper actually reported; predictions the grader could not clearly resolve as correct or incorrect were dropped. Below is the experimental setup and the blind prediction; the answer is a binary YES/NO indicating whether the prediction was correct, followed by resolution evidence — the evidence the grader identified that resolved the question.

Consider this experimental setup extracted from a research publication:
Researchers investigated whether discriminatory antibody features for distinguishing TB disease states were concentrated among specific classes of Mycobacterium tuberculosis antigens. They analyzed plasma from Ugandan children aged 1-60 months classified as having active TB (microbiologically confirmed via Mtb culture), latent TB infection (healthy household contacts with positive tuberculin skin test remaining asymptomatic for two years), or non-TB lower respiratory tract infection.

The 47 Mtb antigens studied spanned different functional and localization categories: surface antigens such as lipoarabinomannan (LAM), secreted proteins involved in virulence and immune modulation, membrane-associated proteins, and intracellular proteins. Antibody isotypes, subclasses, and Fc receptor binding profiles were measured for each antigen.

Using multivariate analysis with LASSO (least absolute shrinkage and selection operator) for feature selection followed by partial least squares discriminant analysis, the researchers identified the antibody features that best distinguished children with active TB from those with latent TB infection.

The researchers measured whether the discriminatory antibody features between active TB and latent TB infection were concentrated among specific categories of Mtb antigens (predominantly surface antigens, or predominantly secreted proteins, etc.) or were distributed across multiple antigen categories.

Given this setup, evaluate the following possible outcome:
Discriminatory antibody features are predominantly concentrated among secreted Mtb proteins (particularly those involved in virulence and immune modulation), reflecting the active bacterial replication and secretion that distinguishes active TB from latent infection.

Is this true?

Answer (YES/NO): NO